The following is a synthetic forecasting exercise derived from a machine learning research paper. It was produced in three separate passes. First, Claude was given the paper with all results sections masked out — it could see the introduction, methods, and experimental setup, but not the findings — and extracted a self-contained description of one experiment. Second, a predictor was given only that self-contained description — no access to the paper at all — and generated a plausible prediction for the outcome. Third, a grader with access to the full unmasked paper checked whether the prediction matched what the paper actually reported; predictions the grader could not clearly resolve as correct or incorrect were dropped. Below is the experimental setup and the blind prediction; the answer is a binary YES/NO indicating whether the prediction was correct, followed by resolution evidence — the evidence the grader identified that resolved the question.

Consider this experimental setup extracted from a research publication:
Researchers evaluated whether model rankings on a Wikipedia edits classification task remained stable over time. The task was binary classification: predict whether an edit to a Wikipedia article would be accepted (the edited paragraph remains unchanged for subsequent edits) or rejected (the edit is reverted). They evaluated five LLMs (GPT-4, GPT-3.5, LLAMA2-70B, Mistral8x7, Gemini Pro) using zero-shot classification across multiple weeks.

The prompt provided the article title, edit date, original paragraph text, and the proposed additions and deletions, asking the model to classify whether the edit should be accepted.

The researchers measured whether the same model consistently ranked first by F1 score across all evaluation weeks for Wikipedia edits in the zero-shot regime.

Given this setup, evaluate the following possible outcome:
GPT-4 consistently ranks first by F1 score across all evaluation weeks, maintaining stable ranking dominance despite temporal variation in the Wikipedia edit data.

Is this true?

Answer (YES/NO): NO